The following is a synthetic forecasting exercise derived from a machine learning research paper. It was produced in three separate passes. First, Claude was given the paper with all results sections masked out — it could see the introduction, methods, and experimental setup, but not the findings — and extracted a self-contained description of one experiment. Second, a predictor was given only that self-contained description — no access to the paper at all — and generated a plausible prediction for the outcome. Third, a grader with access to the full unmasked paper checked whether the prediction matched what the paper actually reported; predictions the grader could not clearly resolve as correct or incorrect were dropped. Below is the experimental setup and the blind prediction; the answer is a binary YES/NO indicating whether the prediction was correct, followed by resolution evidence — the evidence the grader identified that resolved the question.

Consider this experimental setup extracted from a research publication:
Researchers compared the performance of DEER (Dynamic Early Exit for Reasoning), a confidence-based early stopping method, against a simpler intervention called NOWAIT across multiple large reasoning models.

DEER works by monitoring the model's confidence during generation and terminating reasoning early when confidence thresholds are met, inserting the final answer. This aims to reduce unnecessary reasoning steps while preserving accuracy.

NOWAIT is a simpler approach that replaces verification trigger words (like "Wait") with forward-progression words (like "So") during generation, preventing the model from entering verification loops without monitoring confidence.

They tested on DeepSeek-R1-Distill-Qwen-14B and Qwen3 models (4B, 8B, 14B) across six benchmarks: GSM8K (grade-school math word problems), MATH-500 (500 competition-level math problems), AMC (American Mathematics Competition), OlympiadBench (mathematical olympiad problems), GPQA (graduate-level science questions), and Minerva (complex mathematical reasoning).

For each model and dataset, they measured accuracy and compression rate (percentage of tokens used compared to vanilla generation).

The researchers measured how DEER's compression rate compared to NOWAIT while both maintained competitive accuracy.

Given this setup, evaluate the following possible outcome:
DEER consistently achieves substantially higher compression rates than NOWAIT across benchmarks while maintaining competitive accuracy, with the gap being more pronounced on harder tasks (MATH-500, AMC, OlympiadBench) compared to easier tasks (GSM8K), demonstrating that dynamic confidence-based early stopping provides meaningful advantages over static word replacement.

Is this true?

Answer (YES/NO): NO